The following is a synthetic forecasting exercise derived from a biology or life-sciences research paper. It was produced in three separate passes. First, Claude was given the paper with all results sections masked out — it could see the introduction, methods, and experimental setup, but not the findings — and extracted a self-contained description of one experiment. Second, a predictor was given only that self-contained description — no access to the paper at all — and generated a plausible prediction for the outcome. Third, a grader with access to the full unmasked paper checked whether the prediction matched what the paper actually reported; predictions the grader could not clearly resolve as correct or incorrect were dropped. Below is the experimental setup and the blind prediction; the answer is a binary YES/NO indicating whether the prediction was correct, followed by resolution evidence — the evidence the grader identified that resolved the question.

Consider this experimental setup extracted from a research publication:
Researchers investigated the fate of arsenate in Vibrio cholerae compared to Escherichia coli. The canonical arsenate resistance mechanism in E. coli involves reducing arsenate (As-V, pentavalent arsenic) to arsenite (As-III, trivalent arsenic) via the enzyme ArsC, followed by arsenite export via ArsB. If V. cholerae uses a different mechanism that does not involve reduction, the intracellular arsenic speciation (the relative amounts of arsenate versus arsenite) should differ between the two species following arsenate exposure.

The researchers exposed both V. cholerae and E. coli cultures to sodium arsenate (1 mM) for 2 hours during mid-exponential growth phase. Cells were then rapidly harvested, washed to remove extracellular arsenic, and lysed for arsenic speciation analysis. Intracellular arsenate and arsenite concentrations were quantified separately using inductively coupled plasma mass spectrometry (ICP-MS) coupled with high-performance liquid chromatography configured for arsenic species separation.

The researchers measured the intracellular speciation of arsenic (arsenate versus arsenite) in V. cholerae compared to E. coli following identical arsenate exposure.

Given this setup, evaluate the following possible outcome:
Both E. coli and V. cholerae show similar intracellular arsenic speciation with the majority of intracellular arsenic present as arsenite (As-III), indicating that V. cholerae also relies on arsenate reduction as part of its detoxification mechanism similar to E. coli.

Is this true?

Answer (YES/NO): NO